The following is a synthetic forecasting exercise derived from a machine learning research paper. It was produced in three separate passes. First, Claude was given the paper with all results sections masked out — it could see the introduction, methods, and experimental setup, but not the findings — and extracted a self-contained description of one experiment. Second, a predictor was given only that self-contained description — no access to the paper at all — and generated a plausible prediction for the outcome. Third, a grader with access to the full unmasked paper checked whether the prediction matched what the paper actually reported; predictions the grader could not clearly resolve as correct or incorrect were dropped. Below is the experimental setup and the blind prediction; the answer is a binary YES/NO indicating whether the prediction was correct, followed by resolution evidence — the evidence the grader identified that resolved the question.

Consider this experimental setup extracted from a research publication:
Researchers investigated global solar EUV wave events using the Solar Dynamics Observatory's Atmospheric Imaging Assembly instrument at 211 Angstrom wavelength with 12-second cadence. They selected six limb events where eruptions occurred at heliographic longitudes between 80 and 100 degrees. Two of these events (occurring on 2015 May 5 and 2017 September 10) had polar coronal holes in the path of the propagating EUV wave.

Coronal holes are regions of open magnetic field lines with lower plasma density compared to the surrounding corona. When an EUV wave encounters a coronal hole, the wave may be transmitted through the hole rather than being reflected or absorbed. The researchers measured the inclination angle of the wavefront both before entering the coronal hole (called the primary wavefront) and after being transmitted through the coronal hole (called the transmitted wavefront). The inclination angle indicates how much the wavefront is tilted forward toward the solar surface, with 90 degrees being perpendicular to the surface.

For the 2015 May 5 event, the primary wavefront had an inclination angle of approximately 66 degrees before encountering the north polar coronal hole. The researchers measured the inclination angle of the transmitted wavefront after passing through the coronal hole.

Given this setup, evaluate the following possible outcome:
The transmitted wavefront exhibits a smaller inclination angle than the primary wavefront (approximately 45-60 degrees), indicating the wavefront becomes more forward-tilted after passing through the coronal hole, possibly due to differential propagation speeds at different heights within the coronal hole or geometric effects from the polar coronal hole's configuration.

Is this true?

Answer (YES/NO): NO